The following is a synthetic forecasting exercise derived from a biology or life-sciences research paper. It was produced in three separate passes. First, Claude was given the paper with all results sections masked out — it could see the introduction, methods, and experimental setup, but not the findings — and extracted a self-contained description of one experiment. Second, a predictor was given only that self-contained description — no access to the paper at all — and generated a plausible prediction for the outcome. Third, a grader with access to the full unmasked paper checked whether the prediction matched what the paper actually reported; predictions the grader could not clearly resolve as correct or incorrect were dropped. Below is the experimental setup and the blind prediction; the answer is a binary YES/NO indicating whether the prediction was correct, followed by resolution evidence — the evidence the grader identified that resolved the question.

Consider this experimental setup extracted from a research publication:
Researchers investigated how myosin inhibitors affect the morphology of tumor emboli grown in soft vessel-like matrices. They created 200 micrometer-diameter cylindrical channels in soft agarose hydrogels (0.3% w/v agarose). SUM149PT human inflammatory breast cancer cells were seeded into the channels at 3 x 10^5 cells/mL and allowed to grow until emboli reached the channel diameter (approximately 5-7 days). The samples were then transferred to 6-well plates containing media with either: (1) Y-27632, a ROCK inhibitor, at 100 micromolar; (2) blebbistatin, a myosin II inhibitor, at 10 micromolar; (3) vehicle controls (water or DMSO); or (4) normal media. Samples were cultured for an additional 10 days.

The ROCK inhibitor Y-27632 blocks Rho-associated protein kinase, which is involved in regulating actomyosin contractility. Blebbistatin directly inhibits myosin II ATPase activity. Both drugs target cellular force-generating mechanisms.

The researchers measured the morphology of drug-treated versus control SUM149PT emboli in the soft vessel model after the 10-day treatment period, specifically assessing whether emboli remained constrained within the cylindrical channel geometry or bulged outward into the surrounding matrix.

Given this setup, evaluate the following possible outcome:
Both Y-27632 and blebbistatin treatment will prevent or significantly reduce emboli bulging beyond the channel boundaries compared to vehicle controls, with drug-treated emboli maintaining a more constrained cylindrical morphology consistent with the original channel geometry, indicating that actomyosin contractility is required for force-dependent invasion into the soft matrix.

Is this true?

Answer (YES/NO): NO